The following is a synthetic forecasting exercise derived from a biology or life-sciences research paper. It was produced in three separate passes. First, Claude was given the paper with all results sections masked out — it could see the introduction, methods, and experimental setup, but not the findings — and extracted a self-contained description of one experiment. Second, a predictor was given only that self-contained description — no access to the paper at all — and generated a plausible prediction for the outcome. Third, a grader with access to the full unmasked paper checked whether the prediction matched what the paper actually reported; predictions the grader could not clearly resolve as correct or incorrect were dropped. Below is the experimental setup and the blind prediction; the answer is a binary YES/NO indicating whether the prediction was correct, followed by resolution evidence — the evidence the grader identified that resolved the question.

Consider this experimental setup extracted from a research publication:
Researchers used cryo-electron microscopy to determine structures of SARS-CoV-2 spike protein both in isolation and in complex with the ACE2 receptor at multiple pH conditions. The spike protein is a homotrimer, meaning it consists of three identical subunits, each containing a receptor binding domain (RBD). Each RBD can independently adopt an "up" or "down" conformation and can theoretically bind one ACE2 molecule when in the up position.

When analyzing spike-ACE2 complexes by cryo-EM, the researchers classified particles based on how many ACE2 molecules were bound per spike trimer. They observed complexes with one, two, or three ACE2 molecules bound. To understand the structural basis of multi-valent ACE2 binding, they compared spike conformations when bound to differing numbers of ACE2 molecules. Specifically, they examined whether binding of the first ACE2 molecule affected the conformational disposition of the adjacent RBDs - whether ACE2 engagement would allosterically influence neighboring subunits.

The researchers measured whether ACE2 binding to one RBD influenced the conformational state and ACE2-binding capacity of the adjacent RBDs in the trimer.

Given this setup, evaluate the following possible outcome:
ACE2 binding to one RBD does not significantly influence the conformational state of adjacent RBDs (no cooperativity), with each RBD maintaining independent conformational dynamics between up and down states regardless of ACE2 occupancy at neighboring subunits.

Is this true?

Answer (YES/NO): YES